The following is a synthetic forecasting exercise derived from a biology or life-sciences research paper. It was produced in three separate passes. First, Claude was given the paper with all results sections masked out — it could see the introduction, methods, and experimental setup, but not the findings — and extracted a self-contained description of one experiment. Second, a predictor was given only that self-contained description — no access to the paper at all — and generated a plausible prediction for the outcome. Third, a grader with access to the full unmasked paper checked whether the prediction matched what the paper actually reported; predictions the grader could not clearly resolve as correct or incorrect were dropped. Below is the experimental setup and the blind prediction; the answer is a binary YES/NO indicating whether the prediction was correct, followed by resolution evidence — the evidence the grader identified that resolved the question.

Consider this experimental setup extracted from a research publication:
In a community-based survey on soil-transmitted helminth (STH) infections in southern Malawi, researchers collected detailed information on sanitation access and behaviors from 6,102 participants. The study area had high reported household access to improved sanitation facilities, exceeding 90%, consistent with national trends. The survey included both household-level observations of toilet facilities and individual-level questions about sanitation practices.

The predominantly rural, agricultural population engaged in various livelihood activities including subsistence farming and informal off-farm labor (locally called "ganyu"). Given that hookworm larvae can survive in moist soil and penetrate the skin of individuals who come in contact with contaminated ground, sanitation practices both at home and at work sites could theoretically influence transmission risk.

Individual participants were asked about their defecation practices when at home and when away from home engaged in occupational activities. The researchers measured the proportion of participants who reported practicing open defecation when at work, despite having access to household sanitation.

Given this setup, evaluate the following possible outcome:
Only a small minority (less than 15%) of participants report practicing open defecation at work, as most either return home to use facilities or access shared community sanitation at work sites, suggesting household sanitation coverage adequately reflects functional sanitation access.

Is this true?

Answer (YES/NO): NO